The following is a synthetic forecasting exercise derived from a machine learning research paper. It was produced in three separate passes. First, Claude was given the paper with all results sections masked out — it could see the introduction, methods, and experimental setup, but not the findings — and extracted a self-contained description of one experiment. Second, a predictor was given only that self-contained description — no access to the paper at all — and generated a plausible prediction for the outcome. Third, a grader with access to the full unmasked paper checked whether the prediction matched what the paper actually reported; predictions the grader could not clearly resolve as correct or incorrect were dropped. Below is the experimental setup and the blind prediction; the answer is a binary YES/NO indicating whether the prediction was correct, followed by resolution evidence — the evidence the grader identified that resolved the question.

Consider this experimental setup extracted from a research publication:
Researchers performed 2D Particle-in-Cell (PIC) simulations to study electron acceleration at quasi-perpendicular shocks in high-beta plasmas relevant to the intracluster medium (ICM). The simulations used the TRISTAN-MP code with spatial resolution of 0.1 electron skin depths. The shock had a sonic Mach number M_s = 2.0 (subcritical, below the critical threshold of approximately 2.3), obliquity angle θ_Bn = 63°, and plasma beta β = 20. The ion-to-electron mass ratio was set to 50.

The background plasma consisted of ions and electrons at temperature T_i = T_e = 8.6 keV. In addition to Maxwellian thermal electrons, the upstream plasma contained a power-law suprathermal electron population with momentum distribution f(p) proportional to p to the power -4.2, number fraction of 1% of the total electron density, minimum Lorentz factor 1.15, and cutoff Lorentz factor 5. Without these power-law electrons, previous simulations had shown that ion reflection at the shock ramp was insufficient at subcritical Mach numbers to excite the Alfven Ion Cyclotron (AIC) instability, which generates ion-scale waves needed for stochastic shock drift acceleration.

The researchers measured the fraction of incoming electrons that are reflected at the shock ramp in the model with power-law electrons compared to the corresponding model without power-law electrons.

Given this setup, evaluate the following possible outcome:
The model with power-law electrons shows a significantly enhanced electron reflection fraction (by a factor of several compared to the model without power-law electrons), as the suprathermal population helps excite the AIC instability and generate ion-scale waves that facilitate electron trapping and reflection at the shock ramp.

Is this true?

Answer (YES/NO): NO